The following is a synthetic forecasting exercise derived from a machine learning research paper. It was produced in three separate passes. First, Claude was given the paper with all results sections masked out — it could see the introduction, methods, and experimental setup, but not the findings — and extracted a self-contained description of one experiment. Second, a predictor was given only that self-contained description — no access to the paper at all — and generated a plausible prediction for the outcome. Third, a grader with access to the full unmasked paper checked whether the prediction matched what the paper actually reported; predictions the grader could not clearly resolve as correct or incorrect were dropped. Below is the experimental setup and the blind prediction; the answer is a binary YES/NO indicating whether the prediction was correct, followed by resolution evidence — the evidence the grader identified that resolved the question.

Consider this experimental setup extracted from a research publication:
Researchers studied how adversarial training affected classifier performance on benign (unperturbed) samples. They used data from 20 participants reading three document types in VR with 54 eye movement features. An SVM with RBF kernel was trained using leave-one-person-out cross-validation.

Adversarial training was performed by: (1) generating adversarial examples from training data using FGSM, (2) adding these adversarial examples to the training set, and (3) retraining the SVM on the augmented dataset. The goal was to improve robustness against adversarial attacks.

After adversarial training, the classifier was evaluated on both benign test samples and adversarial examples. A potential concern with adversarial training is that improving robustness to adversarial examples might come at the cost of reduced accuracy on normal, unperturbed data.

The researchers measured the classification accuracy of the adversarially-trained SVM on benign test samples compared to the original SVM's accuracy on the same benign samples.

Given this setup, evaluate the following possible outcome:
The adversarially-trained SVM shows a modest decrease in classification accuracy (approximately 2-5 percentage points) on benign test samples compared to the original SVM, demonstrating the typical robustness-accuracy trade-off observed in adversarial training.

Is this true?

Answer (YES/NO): NO